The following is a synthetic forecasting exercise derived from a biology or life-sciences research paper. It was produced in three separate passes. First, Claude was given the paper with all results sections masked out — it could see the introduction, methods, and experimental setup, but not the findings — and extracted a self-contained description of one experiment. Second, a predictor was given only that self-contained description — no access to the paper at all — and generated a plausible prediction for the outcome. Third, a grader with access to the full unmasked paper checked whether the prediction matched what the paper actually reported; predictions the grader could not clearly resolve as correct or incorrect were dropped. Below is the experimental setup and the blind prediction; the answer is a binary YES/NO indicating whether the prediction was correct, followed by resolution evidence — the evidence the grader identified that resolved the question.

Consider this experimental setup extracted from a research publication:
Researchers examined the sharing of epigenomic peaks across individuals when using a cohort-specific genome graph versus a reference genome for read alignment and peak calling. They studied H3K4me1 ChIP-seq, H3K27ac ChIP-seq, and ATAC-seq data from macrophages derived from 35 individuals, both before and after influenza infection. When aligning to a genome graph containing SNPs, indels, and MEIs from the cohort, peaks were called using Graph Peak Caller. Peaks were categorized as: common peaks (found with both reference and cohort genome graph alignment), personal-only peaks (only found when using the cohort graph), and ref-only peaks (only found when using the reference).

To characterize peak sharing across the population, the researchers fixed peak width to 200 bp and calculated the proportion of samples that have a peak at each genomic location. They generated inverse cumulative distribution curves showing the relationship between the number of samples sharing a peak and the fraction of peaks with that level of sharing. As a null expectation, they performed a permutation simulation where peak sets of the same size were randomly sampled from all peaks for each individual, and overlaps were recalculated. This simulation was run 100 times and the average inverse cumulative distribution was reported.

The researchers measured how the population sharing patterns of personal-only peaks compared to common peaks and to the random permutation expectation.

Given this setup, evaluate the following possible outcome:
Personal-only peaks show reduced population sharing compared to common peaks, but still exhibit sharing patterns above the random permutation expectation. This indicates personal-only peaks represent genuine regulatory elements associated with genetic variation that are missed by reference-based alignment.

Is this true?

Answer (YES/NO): YES